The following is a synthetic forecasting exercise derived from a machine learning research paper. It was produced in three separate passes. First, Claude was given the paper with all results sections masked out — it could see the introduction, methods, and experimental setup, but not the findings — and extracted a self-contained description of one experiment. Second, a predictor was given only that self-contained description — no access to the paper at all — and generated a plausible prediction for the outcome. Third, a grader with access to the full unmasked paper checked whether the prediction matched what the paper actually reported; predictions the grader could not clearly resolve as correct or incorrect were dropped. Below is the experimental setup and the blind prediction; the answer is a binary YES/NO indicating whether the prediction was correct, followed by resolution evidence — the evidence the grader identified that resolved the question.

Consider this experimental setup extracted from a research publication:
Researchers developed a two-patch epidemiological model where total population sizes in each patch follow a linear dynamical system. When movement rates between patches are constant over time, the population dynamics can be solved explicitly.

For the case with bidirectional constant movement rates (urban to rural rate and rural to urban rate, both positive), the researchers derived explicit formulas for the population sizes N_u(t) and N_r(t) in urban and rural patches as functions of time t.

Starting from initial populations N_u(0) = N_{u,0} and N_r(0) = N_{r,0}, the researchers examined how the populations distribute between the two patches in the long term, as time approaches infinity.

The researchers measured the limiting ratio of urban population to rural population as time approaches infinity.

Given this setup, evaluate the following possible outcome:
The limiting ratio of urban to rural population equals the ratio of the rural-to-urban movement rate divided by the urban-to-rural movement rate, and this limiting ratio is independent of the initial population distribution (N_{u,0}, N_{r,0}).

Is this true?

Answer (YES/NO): YES